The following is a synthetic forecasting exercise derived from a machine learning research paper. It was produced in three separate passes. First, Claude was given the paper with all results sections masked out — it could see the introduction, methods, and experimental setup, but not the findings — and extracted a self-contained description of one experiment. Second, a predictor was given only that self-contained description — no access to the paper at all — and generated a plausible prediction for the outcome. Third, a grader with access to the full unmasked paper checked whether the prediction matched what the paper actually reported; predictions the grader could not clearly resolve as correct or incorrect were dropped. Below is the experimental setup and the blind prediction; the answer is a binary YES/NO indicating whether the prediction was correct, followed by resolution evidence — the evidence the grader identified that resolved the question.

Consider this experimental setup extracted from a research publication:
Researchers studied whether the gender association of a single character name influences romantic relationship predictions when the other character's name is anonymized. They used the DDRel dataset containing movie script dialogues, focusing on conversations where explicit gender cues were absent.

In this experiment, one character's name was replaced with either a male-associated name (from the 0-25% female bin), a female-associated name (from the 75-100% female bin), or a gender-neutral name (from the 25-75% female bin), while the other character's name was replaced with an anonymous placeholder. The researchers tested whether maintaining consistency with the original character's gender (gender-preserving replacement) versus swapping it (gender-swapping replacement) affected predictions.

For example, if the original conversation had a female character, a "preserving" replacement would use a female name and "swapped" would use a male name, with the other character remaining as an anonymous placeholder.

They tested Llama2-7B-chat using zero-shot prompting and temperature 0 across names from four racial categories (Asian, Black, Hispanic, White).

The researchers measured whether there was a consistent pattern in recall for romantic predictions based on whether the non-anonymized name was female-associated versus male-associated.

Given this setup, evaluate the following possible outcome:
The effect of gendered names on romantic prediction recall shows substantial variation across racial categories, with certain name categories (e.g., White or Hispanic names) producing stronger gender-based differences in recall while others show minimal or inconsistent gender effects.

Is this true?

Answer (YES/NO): NO